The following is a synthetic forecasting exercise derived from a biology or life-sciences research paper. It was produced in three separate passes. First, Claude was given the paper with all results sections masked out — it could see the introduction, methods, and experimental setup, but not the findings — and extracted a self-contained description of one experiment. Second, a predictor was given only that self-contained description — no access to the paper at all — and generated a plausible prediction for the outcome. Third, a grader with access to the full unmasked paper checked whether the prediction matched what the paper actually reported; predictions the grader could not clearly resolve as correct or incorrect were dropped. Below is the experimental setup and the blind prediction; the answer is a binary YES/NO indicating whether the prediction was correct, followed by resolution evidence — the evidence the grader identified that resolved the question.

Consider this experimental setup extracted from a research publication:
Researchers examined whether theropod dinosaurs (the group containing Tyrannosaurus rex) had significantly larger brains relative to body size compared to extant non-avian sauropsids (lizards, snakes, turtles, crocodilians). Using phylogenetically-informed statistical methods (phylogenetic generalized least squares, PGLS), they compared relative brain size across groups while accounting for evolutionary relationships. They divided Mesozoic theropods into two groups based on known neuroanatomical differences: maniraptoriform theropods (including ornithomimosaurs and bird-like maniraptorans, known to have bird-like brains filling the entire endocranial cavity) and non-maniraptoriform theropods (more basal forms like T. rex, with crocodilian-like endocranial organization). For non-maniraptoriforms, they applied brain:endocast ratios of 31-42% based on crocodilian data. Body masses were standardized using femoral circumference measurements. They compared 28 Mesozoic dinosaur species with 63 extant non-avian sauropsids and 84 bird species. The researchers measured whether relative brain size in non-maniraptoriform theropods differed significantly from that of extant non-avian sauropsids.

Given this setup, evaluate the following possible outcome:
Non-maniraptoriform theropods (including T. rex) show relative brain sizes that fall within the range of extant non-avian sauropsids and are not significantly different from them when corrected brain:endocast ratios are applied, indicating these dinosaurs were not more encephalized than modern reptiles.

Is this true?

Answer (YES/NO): YES